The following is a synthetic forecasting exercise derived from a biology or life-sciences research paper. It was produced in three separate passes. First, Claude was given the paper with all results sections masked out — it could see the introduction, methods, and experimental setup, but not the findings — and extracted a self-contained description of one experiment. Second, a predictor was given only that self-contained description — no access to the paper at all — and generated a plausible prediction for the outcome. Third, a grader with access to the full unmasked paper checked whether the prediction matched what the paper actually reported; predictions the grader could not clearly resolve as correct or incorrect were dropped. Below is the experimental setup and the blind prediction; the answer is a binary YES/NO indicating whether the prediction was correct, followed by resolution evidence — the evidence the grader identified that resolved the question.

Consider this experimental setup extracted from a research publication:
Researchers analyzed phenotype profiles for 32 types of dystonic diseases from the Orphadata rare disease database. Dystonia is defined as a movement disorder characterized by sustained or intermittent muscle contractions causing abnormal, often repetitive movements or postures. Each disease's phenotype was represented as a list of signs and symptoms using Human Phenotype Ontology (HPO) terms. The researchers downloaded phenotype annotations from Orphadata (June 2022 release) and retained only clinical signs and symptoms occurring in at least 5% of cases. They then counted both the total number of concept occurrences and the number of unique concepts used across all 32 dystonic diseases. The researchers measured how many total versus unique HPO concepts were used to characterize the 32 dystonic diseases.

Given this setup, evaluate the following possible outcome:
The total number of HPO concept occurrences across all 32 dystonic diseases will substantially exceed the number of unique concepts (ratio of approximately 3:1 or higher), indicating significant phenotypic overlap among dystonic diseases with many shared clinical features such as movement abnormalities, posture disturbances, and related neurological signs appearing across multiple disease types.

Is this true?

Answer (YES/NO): NO